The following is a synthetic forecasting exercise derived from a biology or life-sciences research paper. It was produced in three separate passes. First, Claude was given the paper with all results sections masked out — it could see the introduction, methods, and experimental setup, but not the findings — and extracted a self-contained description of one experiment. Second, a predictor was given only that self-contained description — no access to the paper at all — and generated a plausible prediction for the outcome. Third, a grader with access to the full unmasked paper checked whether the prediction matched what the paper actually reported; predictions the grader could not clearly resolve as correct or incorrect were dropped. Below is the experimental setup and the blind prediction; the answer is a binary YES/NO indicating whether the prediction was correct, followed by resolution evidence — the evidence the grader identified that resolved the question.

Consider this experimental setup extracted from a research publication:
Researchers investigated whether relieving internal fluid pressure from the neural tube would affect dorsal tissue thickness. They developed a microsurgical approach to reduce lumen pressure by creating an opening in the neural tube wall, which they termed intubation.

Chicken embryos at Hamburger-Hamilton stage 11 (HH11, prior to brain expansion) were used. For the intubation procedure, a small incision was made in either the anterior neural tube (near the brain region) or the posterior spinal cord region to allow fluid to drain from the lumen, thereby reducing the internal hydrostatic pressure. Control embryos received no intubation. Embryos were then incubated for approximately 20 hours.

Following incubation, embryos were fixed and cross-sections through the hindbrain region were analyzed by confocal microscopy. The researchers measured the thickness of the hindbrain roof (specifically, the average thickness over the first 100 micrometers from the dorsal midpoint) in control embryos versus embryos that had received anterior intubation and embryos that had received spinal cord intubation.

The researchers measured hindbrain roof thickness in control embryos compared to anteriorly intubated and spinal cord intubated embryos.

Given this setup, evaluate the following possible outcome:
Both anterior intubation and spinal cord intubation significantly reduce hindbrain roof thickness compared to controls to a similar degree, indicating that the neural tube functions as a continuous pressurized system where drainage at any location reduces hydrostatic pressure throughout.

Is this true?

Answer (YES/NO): NO